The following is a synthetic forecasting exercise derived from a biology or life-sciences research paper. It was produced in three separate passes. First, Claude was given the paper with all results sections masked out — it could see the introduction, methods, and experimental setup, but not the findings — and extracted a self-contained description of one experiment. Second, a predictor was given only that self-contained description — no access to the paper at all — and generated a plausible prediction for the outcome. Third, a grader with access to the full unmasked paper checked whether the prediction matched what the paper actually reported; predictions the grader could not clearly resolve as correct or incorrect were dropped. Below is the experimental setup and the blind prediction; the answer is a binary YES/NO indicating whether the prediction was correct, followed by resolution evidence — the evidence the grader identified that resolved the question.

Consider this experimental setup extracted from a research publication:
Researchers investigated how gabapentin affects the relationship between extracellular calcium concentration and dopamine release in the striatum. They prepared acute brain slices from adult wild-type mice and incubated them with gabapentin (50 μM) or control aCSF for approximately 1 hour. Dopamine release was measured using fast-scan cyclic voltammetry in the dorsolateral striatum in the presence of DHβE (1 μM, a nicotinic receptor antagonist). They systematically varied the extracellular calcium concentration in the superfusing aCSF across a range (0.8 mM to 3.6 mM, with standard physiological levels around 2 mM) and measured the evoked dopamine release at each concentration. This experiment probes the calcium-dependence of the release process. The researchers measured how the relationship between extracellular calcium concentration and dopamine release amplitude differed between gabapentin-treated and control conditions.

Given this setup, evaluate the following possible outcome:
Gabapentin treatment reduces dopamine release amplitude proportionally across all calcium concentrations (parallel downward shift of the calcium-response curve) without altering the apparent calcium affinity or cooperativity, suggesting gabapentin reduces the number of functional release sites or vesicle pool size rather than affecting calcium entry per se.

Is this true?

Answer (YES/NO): NO